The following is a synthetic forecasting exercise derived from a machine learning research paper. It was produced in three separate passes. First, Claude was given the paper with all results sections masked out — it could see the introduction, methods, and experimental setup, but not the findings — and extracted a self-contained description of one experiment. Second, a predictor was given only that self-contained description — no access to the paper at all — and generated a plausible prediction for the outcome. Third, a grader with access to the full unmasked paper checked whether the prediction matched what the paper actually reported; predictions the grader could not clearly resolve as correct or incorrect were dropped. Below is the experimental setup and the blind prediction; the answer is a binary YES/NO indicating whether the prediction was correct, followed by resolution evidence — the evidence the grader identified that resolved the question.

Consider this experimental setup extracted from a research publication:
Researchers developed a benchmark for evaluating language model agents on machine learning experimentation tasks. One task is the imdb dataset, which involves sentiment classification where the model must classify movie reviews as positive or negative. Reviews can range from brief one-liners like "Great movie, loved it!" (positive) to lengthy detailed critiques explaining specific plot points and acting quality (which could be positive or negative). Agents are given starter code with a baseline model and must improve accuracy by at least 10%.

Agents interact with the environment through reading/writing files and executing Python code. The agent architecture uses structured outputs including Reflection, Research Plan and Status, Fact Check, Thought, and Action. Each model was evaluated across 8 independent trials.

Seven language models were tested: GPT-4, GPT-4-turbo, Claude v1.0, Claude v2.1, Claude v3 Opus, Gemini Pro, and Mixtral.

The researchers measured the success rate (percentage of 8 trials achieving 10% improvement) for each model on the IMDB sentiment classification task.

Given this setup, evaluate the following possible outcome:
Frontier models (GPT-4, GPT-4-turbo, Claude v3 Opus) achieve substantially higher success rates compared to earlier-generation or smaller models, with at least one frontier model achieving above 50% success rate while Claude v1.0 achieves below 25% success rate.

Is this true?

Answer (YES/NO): NO